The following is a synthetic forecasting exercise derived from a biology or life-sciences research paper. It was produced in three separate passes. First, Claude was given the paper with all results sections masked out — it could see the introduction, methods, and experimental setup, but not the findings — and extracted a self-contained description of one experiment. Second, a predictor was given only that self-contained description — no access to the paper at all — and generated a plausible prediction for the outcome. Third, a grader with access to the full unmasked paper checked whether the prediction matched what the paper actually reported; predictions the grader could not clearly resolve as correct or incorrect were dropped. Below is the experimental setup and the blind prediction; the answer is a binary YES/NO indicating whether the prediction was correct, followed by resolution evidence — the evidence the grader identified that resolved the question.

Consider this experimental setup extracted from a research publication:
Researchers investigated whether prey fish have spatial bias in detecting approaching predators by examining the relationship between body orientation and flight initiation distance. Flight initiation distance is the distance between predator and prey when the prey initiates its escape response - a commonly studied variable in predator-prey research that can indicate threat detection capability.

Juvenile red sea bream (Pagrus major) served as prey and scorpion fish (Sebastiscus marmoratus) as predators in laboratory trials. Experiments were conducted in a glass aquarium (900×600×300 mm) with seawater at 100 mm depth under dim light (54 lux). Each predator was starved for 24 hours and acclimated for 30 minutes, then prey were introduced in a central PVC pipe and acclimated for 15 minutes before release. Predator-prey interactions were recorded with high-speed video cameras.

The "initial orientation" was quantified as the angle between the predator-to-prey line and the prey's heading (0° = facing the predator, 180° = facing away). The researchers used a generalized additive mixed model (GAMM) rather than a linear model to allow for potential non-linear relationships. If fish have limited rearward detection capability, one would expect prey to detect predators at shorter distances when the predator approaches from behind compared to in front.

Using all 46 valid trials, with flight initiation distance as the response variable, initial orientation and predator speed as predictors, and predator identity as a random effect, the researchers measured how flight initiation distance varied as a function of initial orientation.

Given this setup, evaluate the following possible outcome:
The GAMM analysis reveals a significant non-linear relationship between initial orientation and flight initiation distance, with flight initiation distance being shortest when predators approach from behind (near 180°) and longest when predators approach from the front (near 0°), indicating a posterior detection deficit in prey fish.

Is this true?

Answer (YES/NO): NO